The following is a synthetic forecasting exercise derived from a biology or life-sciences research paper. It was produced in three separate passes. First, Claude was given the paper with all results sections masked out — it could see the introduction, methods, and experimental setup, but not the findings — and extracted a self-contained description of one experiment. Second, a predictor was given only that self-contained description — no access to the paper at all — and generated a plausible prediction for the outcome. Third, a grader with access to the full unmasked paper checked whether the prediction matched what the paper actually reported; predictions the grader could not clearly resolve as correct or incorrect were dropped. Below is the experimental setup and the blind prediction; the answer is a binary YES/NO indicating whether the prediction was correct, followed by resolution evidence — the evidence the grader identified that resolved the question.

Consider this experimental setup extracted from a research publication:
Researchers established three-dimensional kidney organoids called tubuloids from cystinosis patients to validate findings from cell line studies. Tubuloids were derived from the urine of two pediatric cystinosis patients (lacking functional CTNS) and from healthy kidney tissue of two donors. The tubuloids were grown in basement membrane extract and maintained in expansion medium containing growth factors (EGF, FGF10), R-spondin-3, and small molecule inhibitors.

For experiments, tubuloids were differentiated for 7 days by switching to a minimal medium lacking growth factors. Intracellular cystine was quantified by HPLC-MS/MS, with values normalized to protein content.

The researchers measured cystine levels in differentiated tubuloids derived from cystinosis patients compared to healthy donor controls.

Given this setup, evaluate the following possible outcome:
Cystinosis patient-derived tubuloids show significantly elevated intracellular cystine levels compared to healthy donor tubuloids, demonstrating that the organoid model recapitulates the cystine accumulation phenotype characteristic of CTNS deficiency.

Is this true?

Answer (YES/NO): YES